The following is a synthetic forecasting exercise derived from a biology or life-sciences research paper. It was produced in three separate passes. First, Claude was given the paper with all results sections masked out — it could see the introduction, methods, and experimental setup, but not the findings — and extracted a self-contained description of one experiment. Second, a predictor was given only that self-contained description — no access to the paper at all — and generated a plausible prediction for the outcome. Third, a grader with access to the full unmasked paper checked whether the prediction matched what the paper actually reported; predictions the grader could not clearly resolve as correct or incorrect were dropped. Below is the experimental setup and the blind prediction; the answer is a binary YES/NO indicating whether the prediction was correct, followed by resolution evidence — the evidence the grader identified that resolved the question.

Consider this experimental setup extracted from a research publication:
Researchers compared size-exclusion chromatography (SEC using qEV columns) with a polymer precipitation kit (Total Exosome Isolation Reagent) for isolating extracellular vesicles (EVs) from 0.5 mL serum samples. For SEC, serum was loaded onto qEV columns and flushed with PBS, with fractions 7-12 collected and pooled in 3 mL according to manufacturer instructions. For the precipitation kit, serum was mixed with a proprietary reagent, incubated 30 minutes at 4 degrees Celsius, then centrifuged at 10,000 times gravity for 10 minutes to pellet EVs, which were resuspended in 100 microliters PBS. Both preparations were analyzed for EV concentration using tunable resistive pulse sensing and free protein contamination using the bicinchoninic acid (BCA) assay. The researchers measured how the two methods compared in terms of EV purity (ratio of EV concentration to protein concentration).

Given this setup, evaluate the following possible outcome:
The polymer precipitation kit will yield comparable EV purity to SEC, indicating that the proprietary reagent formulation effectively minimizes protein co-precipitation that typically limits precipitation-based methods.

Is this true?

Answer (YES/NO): NO